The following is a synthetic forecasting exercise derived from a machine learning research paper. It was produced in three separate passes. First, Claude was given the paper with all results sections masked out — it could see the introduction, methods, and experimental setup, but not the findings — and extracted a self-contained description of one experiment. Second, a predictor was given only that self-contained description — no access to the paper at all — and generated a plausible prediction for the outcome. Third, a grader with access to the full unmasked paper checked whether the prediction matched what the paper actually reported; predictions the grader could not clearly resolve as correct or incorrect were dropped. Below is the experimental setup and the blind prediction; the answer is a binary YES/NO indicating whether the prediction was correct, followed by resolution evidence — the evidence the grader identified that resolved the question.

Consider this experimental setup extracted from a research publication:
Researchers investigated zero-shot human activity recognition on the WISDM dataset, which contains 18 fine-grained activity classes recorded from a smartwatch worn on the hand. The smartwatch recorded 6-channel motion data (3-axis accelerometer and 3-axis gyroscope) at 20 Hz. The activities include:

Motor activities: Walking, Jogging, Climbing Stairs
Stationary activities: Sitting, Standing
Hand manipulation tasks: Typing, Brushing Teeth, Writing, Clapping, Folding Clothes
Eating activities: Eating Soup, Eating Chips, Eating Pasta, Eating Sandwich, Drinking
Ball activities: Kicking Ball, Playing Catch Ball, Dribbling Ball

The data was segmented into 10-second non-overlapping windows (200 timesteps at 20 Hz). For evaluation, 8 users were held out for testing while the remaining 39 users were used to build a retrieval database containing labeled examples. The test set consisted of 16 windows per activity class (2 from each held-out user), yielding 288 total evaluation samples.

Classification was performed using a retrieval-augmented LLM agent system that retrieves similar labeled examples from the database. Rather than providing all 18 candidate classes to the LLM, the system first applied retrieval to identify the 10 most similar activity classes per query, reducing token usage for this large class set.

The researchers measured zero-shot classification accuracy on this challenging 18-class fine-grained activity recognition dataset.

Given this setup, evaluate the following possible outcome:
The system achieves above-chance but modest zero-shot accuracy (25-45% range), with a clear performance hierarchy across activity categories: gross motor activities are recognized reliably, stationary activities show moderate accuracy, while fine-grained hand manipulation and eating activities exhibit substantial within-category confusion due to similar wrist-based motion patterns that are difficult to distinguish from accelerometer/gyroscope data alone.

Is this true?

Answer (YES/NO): NO